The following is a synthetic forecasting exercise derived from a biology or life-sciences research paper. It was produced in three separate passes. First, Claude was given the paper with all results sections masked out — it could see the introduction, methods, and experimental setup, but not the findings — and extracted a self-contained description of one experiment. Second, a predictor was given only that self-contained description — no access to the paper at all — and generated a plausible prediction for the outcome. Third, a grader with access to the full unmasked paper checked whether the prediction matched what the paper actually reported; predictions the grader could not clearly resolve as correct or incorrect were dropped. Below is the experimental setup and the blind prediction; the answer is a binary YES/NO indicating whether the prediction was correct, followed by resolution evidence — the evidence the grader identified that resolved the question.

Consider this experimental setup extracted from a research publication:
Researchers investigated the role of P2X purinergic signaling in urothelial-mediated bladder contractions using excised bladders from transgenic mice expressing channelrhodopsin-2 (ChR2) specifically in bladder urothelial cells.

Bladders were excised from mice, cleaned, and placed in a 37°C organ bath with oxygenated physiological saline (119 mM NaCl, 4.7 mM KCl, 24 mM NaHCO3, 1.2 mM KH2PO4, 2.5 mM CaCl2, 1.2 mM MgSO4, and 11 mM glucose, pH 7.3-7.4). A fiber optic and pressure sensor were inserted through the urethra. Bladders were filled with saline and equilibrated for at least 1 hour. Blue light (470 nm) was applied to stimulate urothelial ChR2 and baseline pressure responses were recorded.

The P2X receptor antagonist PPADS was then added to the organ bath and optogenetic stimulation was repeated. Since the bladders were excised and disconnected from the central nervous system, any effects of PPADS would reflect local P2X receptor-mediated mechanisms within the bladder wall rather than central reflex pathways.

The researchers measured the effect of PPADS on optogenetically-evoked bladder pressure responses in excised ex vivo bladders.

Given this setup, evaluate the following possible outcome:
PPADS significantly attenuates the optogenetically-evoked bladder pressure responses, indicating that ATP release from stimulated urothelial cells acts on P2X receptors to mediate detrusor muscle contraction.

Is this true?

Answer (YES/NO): YES